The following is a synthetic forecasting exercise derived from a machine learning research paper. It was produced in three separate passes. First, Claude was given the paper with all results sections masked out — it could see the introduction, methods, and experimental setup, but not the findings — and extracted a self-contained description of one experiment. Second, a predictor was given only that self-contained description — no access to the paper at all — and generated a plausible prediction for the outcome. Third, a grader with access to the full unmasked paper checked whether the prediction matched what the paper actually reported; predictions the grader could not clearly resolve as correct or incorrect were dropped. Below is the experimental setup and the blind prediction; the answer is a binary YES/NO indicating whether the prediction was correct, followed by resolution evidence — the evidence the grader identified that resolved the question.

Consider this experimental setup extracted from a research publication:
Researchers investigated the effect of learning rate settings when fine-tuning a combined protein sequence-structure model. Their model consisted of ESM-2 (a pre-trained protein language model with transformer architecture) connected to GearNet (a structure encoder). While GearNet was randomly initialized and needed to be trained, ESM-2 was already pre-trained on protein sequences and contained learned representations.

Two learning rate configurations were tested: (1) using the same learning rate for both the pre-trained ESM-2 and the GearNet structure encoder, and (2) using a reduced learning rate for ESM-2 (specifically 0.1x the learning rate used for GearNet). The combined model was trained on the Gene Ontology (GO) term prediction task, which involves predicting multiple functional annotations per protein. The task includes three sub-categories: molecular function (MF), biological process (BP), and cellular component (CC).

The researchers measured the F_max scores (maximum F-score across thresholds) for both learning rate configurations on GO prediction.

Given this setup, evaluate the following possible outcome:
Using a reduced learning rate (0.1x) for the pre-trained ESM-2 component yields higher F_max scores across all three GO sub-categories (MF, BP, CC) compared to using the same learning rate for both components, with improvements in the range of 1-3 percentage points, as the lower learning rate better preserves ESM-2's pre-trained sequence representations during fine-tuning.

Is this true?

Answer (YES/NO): NO